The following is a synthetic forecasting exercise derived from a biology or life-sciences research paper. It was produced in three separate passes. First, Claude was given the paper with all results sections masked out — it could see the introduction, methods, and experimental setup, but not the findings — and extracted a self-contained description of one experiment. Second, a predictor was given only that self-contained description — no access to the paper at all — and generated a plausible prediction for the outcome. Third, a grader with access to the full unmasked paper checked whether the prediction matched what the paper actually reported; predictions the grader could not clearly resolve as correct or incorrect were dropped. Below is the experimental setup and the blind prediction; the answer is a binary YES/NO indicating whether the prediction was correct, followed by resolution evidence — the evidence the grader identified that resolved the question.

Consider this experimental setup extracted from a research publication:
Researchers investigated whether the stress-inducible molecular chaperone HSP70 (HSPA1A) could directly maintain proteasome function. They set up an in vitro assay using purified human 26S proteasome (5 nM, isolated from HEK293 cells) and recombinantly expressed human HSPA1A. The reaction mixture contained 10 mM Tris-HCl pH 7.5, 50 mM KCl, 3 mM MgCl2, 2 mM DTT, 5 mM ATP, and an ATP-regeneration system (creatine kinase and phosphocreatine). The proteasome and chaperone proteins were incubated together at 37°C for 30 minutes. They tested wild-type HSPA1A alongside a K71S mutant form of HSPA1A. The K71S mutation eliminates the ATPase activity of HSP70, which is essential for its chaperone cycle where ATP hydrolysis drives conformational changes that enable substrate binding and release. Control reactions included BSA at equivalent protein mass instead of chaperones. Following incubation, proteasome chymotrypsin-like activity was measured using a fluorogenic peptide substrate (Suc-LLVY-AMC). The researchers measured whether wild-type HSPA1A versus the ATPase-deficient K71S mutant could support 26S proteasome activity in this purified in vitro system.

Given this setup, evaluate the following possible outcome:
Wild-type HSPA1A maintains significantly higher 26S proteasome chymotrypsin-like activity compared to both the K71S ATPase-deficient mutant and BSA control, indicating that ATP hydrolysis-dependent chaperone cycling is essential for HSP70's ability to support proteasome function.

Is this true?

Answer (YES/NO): YES